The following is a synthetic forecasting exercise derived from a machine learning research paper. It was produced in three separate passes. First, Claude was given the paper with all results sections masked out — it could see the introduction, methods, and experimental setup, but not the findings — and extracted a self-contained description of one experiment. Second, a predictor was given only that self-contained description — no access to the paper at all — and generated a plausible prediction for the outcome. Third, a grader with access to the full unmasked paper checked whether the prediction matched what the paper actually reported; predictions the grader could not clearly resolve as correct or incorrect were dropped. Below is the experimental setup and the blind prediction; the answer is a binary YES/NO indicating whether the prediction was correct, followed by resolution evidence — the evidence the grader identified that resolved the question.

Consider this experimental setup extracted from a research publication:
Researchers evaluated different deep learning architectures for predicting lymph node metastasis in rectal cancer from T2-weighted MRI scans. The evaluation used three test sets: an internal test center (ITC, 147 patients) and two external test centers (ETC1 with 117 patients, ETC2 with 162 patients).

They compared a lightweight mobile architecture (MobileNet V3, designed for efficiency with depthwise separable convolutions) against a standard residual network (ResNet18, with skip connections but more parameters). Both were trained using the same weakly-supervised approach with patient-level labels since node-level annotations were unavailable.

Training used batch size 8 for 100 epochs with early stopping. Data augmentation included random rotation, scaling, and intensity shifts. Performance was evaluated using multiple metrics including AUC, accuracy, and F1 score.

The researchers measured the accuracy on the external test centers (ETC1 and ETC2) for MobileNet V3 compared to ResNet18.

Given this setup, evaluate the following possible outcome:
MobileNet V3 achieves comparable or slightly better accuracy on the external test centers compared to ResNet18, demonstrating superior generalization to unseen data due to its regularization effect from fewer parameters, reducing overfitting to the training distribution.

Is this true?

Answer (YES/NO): NO